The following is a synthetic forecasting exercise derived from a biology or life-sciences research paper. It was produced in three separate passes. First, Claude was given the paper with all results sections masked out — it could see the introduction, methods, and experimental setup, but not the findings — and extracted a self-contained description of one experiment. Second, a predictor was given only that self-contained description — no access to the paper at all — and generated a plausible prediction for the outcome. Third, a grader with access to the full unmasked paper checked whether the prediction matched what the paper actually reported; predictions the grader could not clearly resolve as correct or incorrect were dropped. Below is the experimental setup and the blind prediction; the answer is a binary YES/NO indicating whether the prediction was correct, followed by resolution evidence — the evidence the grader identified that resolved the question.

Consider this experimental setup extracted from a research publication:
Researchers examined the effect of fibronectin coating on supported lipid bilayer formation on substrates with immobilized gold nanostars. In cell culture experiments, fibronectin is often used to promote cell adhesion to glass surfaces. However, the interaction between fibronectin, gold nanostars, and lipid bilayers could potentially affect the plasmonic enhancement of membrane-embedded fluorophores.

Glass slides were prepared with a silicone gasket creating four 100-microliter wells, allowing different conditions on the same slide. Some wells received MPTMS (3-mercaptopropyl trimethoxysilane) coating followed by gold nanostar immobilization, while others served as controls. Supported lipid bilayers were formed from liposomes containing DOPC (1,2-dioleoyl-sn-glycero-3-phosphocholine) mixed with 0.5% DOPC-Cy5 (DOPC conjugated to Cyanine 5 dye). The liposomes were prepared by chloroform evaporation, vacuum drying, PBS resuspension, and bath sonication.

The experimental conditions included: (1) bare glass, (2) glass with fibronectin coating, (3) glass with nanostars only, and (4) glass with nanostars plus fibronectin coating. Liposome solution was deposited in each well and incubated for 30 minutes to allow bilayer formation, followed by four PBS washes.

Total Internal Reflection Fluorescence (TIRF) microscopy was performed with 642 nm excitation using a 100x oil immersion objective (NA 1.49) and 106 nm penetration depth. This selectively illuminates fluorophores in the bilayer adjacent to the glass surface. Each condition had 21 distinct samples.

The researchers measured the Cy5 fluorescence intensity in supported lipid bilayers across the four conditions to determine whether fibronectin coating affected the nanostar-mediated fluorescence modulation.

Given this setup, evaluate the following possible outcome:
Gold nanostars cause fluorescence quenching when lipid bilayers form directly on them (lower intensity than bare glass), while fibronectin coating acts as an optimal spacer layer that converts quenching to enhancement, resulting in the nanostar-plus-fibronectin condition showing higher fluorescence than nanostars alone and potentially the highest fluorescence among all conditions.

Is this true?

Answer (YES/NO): NO